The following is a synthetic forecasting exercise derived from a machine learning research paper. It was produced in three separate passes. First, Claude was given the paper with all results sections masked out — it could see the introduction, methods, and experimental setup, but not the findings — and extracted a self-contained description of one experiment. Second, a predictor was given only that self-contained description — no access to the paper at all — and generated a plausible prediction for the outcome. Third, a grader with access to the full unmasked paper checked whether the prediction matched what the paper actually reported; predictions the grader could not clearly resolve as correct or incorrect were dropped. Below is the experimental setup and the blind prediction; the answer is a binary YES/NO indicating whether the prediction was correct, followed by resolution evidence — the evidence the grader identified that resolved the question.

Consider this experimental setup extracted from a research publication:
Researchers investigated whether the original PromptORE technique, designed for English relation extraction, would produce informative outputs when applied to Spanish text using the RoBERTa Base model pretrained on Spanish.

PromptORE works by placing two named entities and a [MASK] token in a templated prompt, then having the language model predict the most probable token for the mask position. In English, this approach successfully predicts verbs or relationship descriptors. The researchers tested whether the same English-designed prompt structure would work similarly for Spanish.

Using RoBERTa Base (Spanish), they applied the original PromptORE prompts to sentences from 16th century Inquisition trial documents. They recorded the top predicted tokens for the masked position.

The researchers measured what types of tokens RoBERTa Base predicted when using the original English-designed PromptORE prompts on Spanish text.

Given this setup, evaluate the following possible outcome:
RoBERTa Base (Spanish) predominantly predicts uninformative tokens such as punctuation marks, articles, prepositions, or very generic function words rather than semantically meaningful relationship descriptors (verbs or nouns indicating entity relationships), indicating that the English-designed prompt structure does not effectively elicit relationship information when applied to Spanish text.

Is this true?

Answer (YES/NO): YES